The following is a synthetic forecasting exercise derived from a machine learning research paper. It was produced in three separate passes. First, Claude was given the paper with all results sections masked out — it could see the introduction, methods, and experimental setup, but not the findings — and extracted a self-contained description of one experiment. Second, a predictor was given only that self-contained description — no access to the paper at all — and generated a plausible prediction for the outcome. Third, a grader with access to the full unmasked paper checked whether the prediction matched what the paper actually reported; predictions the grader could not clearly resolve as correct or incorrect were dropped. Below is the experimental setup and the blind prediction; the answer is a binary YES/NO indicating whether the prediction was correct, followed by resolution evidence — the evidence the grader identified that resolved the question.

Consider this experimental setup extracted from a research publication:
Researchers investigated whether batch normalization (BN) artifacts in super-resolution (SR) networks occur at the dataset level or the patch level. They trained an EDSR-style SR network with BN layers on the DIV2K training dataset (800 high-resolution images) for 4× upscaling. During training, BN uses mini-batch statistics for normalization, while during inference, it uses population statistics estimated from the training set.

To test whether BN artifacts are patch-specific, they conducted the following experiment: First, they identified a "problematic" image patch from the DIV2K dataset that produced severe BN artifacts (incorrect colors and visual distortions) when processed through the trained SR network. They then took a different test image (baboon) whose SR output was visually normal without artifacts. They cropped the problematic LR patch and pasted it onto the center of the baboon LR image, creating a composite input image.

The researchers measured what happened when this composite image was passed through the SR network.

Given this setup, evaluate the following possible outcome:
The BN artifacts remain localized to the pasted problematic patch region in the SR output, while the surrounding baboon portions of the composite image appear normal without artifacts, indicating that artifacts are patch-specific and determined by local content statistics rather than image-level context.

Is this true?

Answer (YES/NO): YES